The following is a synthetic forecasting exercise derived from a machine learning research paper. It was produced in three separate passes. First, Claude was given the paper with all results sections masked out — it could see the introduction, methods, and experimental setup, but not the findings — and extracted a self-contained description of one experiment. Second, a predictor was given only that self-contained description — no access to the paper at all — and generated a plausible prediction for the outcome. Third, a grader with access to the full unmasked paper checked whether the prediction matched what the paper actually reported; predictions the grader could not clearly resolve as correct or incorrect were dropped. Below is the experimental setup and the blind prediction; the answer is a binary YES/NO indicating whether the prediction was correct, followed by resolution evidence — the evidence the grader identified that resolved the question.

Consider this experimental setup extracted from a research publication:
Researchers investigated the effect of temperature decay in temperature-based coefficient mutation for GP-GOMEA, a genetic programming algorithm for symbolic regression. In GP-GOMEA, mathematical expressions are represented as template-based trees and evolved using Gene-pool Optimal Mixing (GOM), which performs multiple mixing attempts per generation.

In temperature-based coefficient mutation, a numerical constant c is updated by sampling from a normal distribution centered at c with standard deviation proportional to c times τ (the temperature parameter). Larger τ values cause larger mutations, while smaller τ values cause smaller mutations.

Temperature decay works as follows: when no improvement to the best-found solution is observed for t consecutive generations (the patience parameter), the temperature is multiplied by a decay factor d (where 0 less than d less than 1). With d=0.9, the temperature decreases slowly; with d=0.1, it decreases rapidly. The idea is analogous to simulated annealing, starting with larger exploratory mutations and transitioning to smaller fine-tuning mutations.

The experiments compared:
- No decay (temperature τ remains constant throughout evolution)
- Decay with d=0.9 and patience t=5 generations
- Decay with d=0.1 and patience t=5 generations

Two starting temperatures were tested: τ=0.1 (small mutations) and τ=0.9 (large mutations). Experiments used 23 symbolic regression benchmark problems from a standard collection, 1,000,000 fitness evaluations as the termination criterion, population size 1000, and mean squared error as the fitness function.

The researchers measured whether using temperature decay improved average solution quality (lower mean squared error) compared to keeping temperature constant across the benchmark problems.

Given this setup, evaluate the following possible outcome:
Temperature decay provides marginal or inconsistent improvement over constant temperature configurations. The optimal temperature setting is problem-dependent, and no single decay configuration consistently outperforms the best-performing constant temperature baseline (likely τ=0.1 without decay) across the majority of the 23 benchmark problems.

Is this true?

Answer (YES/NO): NO